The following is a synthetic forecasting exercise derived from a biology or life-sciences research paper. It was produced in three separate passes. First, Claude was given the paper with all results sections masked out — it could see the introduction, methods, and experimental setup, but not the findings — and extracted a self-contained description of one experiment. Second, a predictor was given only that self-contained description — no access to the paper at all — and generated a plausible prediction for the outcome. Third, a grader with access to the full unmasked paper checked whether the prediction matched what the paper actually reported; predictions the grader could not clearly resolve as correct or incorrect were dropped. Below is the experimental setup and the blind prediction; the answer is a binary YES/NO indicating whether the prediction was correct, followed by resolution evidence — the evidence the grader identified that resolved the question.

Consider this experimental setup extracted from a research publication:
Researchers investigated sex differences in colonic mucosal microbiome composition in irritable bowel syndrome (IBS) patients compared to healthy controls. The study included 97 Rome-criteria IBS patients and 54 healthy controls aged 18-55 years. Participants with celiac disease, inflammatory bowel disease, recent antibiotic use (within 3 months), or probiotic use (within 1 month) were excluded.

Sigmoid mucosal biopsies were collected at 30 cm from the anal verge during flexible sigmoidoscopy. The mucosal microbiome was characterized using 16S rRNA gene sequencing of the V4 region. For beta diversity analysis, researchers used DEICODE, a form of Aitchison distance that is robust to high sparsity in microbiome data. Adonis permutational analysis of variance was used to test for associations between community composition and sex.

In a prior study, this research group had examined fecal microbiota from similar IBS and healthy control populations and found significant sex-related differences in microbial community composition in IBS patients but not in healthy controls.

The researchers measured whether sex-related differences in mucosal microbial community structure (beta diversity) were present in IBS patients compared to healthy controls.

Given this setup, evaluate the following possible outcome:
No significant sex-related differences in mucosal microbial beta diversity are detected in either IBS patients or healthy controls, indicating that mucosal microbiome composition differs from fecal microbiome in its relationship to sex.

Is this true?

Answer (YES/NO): YES